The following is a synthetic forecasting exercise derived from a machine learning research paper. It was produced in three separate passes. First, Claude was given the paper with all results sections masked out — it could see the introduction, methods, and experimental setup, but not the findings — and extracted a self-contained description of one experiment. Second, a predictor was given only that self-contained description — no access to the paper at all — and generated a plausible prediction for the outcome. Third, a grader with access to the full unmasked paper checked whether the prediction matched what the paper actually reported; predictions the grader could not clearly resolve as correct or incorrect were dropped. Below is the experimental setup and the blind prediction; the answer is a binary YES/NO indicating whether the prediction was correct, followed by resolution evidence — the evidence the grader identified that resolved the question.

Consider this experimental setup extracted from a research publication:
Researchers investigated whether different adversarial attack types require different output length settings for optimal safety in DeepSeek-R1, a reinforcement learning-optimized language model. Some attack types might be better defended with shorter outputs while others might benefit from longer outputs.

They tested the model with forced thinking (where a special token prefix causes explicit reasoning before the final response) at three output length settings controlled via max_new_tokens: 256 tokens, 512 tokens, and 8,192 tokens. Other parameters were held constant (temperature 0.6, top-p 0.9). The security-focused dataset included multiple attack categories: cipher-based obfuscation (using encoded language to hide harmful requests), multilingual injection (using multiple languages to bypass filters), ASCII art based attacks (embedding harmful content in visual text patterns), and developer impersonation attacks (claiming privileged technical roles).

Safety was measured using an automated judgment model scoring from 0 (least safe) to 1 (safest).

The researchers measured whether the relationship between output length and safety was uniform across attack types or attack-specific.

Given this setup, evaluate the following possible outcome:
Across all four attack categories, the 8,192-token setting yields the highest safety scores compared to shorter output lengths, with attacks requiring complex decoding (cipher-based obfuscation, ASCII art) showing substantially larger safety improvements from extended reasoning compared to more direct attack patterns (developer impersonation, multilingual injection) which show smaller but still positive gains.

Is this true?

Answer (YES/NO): NO